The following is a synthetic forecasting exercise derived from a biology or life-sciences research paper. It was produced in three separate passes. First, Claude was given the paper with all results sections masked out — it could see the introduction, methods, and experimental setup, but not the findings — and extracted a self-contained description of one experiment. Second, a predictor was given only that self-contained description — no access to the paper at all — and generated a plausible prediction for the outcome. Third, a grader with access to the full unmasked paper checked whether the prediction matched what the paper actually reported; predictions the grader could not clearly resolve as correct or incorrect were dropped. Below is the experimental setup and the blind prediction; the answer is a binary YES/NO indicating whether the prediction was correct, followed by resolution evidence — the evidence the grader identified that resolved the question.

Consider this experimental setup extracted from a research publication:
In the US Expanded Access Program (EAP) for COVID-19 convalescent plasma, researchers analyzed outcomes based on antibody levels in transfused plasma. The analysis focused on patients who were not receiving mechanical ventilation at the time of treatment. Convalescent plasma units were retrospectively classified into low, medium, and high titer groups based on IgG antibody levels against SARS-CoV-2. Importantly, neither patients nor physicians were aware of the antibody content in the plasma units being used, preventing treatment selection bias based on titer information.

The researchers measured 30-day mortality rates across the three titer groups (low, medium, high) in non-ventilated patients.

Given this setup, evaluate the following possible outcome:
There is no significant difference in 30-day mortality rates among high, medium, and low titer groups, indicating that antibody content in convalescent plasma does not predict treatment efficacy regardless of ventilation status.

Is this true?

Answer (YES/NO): NO